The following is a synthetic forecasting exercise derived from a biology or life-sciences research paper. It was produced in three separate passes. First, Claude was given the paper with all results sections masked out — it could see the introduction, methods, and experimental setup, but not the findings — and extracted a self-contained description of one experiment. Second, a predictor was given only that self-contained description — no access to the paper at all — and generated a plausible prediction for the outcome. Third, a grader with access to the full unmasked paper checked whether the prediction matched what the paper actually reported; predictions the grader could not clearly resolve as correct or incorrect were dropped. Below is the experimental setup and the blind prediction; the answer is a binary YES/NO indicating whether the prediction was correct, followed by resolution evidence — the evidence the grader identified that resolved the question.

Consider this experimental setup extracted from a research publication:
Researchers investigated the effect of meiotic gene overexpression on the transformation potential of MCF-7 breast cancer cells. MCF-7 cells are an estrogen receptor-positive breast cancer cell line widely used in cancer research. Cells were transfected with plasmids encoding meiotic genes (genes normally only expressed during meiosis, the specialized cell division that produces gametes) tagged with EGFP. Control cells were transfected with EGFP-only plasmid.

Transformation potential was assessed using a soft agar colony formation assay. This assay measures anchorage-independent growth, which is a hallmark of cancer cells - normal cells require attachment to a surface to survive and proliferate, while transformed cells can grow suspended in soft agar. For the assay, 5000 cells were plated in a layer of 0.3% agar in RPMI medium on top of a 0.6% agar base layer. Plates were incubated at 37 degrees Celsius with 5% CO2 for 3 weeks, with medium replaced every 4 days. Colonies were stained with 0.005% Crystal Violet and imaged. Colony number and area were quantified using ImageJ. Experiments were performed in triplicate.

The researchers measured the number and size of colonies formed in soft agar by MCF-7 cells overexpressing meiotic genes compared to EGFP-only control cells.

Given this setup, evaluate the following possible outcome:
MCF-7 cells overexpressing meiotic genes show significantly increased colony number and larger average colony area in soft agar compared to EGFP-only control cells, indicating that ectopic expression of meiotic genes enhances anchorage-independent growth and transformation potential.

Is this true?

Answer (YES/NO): YES